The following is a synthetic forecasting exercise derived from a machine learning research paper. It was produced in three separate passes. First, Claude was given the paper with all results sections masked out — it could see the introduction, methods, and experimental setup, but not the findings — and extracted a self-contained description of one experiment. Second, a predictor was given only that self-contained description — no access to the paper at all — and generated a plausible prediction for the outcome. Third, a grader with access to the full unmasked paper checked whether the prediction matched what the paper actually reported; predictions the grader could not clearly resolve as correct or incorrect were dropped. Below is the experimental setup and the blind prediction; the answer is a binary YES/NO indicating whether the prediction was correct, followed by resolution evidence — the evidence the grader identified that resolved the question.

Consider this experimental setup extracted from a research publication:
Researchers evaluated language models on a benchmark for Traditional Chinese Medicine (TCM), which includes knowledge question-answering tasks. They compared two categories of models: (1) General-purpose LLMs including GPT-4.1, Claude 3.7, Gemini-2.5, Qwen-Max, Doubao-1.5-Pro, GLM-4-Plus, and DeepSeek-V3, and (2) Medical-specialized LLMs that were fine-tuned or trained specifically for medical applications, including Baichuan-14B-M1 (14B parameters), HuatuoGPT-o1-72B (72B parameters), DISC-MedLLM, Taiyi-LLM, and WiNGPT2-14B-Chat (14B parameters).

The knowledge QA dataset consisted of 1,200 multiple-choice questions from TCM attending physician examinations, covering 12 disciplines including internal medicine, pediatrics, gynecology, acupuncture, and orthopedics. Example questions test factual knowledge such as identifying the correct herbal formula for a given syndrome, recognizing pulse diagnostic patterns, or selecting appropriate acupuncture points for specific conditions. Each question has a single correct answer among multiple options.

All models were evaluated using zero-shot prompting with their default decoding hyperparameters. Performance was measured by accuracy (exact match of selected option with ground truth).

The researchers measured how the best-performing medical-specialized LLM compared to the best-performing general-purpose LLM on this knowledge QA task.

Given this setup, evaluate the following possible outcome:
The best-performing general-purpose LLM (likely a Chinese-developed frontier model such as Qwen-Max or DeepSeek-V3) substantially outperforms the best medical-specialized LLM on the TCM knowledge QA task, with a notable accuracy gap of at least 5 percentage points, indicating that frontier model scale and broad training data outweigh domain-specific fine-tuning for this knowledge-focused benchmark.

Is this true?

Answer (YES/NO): YES